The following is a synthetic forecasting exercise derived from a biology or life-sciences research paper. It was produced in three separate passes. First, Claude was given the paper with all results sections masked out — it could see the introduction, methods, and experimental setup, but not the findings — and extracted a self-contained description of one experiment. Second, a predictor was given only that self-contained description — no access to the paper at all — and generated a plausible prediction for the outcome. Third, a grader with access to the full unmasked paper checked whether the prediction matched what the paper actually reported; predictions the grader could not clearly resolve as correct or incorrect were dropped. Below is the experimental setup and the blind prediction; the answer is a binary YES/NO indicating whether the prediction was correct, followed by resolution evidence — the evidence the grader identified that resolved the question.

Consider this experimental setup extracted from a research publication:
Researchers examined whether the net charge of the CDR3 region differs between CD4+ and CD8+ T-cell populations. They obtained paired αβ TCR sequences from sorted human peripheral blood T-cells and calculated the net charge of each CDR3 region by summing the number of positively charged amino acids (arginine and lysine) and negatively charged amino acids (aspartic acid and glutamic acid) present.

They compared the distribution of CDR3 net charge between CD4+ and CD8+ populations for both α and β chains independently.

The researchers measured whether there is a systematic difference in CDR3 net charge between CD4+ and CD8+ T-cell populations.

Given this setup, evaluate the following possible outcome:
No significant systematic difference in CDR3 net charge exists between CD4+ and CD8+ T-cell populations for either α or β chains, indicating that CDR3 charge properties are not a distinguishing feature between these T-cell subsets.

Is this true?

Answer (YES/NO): NO